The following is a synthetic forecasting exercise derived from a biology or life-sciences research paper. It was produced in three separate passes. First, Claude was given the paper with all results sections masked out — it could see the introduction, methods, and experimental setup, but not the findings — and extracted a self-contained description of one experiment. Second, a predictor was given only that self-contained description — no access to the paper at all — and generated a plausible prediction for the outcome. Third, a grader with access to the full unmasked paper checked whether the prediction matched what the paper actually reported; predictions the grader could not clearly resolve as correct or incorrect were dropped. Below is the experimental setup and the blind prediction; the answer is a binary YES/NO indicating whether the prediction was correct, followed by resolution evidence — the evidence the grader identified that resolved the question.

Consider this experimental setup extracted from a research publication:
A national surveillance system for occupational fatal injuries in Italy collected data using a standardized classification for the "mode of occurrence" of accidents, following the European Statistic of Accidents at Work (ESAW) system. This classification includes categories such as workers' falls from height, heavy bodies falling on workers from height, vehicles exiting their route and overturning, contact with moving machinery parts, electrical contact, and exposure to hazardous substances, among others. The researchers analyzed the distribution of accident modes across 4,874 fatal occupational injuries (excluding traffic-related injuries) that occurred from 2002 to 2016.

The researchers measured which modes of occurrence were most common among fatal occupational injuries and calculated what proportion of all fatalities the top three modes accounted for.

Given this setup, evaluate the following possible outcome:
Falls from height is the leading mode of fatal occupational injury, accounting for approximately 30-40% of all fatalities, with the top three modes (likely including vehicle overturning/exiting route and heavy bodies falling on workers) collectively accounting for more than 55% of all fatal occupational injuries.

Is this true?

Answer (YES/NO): YES